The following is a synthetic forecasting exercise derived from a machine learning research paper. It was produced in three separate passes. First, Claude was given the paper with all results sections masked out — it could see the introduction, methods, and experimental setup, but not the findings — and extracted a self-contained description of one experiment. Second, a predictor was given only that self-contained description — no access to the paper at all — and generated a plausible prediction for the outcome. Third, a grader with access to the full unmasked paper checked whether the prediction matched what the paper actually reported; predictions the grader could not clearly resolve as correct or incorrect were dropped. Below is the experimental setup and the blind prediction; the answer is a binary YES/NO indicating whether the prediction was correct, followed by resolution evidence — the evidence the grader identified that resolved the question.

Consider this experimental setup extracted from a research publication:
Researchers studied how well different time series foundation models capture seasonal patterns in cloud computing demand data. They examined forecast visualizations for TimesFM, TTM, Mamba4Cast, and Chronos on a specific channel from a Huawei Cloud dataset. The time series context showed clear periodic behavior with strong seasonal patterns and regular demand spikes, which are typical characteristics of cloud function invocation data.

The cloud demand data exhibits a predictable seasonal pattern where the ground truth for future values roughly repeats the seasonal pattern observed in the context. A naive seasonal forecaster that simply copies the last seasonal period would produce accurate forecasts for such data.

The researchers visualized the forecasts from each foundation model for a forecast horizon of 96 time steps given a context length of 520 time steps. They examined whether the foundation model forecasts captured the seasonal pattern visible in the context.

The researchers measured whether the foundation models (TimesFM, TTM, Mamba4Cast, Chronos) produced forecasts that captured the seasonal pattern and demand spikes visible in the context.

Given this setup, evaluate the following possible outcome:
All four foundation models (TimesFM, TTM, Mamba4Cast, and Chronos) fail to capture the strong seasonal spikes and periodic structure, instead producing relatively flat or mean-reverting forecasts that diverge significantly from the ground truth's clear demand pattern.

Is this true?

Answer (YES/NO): NO